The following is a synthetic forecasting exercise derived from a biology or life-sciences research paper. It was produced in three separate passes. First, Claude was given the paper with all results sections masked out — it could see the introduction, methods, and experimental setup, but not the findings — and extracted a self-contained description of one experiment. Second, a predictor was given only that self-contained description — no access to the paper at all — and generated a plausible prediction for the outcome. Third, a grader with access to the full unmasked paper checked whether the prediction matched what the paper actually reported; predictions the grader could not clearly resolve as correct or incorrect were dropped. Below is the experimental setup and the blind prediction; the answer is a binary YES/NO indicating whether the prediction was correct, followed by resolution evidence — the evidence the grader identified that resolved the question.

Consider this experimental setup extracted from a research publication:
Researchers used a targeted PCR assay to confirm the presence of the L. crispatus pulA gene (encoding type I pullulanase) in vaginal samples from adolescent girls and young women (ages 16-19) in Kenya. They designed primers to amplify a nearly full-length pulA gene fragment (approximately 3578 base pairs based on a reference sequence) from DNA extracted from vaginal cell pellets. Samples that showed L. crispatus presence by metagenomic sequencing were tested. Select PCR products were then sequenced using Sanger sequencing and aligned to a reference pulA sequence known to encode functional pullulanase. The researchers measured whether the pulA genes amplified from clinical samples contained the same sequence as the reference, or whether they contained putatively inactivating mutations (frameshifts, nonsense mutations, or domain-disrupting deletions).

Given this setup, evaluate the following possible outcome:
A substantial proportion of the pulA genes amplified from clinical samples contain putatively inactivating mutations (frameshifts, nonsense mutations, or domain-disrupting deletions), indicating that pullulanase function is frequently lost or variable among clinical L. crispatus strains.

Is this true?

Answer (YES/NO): NO